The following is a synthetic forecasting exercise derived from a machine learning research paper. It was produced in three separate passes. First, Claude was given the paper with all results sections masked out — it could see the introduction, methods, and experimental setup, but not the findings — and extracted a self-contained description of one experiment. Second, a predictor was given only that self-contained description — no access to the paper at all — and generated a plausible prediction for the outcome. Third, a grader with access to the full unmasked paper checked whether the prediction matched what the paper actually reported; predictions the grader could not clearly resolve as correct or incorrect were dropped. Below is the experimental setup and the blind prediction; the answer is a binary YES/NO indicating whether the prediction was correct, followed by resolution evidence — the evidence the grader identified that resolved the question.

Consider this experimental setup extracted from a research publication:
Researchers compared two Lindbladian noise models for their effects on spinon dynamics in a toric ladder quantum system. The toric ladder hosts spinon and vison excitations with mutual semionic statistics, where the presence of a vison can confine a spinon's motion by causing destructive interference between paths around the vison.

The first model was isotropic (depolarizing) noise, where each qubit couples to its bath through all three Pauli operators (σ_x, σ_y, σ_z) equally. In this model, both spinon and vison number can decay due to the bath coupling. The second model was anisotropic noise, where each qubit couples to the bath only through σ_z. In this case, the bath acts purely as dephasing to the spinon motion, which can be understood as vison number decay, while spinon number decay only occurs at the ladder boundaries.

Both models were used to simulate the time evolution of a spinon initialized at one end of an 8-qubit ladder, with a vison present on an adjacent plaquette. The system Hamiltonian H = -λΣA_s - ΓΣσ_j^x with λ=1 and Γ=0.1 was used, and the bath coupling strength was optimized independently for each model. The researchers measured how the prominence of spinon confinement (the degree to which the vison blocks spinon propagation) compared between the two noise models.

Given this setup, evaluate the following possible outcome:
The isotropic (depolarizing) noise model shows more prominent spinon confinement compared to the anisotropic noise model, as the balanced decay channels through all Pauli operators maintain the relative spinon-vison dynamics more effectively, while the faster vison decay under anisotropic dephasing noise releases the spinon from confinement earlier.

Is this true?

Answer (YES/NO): NO